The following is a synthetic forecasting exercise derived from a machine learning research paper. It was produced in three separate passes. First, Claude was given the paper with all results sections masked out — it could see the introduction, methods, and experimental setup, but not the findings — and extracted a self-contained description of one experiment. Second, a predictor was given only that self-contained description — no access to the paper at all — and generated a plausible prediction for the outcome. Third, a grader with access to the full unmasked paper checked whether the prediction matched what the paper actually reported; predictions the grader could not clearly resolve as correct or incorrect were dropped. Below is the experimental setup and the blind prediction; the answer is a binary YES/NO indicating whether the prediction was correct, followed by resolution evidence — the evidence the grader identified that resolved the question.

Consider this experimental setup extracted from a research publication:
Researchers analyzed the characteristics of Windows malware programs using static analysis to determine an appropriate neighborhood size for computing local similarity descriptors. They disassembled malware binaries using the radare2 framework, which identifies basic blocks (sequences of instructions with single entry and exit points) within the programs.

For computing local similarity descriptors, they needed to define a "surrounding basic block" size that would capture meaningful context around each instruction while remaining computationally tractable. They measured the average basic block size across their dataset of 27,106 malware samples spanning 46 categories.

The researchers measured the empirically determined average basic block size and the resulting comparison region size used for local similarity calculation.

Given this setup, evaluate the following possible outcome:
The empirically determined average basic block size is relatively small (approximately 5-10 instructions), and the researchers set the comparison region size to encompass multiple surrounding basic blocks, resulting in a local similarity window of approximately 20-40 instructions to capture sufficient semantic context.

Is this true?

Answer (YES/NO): NO